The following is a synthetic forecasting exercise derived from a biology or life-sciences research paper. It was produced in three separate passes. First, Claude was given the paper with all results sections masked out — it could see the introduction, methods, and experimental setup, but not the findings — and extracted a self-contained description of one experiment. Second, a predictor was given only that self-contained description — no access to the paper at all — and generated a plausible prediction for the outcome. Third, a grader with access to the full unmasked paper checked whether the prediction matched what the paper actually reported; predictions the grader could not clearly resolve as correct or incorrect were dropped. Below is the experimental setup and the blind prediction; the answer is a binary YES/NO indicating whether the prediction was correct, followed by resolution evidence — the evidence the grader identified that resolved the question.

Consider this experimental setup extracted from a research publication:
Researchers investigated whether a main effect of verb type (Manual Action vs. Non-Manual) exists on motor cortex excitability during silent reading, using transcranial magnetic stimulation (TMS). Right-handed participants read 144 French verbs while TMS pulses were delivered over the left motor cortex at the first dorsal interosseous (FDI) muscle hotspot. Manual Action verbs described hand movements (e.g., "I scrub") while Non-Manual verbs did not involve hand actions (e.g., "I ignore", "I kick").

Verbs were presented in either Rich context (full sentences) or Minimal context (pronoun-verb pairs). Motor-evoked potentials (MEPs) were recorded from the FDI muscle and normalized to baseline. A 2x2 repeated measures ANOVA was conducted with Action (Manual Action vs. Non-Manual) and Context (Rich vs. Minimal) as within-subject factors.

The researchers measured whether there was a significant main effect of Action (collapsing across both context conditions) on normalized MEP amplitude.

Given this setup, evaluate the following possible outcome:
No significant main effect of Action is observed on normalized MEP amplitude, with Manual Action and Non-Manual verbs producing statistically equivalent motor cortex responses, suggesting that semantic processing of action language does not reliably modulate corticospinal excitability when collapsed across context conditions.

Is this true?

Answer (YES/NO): NO